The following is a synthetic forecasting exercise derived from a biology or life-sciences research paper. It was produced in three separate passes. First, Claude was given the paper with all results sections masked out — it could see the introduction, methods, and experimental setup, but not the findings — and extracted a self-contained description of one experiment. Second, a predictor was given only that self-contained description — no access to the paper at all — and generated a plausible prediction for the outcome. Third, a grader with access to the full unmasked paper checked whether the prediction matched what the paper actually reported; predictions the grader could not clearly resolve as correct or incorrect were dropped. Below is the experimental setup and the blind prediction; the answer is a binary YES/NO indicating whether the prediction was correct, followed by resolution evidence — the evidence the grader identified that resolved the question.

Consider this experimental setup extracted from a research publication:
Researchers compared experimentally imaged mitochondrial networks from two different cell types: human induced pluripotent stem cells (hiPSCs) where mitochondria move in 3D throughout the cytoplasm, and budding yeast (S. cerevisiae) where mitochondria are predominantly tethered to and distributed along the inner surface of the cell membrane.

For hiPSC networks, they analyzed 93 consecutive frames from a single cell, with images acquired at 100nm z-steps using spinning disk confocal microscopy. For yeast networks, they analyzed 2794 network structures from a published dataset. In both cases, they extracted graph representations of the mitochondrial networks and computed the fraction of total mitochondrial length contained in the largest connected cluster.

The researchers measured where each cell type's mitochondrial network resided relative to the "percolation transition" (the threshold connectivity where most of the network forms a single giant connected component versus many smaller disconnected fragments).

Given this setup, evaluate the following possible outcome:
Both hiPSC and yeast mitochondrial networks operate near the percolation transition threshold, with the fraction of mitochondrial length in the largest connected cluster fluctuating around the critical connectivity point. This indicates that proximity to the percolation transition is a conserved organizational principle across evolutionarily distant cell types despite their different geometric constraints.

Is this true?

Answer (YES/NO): NO